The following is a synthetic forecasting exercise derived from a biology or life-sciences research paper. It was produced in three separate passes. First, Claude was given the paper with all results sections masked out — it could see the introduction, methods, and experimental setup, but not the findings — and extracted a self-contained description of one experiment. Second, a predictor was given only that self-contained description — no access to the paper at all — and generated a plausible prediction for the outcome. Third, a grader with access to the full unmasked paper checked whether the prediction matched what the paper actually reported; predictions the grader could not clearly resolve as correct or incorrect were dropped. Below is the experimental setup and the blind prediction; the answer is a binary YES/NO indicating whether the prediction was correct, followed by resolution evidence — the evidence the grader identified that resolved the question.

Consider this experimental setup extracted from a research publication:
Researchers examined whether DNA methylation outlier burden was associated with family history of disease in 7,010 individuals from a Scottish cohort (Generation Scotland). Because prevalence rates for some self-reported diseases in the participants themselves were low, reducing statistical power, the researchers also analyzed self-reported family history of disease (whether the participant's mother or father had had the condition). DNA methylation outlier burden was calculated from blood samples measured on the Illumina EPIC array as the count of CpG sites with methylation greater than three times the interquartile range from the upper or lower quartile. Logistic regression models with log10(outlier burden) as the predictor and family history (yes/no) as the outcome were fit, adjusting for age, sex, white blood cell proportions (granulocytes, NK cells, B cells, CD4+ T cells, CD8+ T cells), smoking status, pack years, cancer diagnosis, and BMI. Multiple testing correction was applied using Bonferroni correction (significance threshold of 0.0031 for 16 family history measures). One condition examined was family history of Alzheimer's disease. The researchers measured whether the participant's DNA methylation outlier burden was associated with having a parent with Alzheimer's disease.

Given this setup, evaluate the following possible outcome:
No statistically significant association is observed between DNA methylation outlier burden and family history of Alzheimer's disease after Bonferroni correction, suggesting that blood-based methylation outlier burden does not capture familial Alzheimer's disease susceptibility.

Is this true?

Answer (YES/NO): YES